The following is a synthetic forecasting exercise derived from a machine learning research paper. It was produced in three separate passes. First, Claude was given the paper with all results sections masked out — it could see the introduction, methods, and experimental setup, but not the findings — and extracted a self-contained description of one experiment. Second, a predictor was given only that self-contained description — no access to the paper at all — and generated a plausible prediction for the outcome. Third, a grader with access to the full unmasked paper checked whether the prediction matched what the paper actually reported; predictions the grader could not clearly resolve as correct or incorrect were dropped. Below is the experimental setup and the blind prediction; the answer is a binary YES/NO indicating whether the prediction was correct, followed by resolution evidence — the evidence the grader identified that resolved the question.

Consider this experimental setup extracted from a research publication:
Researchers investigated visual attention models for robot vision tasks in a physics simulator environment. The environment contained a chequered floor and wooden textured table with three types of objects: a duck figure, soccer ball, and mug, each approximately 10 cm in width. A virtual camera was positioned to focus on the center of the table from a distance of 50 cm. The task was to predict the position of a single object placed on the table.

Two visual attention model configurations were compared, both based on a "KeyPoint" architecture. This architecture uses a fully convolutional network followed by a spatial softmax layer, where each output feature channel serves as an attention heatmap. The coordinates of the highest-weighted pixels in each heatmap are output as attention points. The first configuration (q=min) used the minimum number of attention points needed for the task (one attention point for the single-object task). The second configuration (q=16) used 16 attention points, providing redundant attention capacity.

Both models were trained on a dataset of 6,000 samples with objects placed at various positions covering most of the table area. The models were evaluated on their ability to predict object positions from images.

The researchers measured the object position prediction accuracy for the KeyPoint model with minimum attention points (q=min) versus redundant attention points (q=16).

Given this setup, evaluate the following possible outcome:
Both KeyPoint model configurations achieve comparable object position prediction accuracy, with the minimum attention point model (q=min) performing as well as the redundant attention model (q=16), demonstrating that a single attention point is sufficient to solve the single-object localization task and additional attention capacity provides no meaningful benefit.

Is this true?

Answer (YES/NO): NO